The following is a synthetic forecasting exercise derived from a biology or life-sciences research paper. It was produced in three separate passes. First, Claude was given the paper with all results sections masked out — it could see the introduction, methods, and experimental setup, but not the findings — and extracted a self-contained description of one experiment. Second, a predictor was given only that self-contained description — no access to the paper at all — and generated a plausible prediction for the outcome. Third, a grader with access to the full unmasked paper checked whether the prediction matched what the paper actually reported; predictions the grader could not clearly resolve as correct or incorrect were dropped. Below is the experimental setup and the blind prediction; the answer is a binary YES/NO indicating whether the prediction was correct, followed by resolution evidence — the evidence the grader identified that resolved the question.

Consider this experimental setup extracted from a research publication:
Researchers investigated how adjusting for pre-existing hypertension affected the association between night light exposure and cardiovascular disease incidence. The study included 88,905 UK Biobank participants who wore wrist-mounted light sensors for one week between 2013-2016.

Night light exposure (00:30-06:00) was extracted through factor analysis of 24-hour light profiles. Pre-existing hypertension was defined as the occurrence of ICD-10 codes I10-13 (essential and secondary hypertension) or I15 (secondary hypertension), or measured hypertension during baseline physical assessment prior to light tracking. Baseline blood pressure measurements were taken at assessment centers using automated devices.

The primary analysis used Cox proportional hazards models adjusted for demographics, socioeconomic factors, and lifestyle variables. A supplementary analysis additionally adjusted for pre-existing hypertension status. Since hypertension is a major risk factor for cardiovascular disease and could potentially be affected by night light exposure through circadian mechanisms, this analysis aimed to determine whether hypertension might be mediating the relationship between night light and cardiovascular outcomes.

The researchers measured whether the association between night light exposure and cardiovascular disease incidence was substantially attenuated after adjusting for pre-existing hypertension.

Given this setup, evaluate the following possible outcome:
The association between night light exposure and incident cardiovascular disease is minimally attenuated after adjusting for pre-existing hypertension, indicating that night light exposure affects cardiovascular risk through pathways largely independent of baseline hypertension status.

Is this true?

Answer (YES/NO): YES